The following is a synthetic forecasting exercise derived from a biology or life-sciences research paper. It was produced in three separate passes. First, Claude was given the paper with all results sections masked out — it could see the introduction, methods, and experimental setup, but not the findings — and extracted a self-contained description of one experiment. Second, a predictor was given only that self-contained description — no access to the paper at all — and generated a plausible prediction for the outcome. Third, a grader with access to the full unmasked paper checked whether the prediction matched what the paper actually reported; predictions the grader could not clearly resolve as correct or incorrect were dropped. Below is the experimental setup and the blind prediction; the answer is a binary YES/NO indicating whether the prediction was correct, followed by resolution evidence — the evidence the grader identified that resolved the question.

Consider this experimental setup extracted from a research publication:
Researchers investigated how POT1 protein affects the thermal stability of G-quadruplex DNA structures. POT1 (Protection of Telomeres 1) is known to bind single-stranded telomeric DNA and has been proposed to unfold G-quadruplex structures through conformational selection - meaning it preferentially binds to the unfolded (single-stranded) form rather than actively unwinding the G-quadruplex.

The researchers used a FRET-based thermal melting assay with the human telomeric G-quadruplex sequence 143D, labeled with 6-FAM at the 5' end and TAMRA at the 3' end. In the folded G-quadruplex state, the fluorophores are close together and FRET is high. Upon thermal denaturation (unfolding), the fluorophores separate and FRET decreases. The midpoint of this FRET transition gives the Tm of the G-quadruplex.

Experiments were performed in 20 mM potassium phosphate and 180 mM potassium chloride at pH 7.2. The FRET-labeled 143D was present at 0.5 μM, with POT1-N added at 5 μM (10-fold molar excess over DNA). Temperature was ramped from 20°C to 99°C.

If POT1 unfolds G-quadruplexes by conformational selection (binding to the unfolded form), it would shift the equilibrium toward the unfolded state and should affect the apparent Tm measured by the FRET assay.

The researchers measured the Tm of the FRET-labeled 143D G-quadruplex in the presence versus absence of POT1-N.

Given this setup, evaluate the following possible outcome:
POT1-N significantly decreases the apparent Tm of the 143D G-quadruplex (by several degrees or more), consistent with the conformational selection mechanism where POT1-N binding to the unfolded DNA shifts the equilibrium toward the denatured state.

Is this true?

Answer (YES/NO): NO